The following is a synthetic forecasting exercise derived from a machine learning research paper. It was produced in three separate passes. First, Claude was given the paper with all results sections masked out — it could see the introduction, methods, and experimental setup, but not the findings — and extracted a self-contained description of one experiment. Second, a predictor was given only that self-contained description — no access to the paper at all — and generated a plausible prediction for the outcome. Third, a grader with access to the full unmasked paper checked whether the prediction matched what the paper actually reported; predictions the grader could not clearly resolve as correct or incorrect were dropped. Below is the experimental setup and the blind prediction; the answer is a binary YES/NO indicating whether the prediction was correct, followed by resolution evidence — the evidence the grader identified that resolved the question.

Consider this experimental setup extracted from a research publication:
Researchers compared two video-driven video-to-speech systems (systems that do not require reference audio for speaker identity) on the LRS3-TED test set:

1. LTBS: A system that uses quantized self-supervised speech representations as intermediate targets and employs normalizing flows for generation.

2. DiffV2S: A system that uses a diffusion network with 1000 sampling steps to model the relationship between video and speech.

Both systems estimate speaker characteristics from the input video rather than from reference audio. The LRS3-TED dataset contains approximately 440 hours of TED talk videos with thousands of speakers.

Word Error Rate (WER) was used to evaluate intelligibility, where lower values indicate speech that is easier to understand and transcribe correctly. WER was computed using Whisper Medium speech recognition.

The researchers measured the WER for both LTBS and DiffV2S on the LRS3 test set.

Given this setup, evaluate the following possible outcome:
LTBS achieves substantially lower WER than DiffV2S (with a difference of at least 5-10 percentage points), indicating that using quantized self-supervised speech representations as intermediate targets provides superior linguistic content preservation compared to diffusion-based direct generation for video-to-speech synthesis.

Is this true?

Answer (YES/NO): NO